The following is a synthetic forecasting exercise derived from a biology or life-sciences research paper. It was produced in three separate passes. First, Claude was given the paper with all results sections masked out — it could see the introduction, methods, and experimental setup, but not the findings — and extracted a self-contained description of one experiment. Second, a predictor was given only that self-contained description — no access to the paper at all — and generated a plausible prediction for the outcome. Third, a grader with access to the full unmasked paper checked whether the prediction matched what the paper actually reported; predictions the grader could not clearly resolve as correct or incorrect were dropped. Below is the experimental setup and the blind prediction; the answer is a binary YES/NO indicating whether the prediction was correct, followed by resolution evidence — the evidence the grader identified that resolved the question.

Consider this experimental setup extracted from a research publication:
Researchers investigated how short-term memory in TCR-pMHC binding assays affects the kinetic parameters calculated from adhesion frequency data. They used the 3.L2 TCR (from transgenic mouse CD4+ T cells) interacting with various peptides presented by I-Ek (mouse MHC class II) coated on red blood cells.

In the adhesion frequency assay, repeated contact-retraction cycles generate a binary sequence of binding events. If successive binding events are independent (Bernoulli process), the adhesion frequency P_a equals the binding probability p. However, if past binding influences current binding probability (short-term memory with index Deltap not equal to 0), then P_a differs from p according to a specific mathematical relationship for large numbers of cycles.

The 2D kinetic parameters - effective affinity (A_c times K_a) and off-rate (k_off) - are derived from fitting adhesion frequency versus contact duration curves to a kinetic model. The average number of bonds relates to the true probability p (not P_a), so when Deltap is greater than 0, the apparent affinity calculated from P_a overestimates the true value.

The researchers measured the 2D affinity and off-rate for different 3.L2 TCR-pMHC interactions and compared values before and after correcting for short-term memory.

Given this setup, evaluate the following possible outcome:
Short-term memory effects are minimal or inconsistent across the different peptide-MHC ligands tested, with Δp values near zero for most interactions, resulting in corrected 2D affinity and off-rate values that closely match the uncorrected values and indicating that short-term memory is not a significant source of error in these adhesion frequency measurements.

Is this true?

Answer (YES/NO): NO